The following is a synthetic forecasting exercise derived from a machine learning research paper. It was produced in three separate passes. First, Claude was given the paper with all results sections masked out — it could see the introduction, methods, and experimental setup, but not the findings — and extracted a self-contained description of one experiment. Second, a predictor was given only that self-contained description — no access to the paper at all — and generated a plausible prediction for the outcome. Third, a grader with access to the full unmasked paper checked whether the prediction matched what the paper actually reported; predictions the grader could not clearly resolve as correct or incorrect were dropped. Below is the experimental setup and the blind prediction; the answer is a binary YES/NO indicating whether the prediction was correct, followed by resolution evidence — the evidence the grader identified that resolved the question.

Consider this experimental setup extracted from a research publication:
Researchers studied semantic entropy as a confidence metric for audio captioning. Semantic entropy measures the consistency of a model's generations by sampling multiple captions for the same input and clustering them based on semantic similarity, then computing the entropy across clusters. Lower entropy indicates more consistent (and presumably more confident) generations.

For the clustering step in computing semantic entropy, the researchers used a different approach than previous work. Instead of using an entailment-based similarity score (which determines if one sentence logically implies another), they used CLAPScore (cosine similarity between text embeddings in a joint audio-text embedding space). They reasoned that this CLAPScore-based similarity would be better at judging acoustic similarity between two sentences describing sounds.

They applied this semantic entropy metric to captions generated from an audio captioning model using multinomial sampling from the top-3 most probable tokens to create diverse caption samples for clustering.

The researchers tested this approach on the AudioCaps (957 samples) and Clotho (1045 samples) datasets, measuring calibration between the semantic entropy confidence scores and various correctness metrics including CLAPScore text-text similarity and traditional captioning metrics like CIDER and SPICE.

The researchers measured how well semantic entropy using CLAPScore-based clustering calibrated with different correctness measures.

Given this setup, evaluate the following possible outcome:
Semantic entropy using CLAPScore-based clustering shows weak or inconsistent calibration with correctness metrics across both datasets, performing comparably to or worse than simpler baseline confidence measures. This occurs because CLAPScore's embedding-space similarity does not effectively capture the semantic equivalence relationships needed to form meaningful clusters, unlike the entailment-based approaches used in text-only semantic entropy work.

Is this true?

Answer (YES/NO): NO